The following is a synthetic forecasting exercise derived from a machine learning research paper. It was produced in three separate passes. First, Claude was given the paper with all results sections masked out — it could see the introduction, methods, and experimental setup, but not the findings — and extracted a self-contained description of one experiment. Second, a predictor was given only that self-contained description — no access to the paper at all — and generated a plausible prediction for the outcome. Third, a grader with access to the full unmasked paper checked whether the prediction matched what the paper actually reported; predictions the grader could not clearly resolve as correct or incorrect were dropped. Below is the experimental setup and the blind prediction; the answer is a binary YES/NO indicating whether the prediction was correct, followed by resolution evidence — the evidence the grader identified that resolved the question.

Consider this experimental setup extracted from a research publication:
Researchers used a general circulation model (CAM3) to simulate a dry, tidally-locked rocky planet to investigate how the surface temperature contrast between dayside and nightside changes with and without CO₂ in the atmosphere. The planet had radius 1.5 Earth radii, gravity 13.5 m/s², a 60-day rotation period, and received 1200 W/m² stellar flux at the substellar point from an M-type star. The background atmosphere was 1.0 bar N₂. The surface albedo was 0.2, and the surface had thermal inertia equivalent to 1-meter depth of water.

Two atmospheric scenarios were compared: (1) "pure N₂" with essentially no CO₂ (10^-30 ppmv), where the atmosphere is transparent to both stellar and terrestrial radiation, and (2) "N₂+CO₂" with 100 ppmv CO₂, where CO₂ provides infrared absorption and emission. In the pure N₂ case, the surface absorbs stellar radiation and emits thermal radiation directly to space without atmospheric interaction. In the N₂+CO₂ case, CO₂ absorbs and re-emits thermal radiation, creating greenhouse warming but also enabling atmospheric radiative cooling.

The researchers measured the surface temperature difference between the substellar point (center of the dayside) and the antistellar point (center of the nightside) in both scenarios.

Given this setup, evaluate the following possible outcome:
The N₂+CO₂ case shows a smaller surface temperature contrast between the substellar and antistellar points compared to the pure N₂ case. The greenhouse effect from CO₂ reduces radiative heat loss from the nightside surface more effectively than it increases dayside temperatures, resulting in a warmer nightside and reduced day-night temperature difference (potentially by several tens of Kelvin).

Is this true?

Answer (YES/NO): YES